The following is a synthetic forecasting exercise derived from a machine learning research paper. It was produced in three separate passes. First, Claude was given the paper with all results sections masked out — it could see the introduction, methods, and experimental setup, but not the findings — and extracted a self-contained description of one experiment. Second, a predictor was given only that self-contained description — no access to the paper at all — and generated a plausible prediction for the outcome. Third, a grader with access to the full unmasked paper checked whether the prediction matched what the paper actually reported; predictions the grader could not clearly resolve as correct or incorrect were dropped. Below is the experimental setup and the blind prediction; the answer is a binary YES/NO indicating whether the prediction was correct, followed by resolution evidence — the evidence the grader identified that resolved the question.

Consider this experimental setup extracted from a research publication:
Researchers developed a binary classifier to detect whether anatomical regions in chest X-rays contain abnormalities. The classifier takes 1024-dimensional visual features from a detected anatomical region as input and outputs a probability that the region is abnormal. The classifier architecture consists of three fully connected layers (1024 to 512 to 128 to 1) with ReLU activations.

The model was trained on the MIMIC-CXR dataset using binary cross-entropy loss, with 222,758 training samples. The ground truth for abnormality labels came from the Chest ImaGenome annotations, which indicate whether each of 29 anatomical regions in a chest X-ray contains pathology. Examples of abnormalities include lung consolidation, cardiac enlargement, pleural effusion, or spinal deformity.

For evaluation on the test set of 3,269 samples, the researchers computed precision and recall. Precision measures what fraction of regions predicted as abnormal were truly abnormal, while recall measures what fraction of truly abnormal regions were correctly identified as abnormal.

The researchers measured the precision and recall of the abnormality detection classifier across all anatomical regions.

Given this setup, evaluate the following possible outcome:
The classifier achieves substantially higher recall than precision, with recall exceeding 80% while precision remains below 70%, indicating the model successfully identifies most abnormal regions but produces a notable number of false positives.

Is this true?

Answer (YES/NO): YES